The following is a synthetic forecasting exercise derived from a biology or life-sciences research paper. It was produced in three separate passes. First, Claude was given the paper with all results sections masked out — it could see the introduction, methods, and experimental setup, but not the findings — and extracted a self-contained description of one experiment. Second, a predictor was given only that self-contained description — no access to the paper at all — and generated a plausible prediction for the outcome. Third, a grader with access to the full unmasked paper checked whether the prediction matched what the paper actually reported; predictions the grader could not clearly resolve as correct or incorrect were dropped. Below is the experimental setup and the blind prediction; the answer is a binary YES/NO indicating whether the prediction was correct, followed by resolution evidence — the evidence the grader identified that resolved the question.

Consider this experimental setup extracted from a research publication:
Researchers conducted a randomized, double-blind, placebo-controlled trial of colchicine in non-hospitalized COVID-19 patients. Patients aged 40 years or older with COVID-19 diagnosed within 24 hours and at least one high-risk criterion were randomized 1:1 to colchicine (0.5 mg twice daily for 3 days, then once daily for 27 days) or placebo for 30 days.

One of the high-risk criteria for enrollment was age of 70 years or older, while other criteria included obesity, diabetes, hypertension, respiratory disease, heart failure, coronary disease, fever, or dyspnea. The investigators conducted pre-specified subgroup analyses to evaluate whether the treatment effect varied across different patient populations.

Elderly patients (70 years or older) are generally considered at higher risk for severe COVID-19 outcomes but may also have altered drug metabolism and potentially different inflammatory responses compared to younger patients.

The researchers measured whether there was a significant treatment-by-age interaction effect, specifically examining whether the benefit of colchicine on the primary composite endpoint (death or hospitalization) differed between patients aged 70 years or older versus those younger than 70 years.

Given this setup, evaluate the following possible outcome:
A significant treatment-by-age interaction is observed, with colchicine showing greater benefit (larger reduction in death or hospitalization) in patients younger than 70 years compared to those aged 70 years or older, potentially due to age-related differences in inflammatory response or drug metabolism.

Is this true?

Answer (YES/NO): NO